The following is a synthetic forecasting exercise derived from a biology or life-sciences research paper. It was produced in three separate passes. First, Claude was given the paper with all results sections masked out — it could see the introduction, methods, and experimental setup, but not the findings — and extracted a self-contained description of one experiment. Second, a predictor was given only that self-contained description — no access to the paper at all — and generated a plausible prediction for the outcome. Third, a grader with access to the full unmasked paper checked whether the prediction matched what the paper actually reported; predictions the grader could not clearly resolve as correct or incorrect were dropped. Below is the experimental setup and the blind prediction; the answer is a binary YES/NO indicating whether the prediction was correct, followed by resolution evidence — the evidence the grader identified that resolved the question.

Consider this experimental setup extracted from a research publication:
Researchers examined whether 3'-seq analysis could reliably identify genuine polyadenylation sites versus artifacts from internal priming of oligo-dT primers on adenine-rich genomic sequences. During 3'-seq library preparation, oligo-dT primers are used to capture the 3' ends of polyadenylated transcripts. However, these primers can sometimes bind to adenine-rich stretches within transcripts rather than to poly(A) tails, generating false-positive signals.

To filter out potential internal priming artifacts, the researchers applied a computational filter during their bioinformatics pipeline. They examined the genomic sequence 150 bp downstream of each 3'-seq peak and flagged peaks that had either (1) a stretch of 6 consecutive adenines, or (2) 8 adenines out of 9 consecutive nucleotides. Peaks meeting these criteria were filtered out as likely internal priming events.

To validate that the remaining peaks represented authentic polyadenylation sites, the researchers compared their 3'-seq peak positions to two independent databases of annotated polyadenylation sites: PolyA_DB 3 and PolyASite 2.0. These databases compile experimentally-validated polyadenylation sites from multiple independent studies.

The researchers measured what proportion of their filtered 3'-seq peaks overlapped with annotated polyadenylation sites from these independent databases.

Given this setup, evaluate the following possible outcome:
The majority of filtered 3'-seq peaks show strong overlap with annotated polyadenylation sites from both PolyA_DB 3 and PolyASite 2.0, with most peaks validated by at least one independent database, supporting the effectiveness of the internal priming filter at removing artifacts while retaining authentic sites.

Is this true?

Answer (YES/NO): NO